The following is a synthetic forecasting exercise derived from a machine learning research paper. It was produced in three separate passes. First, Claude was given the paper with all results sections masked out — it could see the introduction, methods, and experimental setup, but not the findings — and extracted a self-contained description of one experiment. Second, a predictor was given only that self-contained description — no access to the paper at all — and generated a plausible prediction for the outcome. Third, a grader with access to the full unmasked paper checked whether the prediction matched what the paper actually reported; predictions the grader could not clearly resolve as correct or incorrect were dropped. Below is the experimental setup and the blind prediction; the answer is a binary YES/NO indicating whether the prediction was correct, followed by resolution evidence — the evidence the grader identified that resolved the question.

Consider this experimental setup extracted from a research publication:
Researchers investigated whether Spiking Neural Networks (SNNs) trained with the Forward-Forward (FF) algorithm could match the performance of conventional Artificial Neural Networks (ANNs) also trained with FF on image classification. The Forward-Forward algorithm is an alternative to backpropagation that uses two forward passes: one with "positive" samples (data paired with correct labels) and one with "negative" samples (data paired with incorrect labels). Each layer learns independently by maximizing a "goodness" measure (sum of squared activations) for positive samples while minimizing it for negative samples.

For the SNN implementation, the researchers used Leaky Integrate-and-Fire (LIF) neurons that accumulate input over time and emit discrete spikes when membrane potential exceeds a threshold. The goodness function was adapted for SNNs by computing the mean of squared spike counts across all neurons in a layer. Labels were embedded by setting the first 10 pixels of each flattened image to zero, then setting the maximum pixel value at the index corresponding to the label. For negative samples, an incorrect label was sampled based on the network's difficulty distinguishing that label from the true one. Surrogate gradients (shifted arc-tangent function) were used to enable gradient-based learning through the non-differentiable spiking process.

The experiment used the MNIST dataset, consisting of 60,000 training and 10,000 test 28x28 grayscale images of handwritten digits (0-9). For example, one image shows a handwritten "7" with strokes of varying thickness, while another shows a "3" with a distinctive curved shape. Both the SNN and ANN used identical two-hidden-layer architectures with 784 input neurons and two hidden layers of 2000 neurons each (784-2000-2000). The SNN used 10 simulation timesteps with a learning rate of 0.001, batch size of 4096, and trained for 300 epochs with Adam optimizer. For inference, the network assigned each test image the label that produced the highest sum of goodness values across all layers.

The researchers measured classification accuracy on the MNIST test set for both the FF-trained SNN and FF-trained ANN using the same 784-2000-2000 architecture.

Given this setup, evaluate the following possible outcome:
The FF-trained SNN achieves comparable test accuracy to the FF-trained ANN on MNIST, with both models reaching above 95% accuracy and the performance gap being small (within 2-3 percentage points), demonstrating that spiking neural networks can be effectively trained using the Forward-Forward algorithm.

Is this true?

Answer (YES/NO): YES